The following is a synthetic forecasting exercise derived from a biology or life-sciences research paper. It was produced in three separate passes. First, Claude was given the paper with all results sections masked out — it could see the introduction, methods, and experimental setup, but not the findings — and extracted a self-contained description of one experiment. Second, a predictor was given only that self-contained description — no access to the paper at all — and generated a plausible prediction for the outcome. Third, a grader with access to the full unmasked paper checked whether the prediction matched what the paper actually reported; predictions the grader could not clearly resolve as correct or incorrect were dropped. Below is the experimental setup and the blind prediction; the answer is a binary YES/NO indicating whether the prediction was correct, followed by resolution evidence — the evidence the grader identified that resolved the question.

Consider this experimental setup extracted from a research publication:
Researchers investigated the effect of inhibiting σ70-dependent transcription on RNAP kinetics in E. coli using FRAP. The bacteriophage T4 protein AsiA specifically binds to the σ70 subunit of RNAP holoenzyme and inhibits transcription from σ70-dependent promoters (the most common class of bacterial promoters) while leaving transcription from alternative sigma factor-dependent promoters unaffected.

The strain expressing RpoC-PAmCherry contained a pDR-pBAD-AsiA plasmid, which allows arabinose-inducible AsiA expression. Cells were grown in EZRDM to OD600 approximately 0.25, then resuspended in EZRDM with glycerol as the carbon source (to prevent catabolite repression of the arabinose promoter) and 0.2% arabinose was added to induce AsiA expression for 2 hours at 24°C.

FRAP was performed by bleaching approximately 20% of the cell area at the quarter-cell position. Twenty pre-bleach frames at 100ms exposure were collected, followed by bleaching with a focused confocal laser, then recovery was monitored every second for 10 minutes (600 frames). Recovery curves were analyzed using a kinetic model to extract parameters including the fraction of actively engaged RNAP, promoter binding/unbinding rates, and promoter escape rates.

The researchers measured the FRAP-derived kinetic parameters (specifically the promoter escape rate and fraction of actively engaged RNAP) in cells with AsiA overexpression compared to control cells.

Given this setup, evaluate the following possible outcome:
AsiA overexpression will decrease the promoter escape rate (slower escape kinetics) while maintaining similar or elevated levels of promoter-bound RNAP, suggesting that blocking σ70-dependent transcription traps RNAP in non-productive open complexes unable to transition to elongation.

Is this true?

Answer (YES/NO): YES